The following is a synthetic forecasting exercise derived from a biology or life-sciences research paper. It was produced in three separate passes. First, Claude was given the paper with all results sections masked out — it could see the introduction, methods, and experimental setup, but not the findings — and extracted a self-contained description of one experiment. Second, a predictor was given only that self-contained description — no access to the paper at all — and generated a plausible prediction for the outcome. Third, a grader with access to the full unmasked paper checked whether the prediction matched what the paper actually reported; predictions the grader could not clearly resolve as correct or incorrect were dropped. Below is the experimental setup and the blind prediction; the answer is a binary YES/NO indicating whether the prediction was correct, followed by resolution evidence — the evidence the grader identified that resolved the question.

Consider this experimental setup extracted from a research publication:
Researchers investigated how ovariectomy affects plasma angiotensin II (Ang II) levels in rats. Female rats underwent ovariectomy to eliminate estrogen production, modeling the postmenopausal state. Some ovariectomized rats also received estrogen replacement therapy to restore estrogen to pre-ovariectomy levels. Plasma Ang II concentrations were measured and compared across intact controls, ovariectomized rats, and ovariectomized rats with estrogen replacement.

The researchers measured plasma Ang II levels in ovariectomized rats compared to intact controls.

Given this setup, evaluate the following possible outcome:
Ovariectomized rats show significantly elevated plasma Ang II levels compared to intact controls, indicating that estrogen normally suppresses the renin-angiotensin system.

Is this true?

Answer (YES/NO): NO